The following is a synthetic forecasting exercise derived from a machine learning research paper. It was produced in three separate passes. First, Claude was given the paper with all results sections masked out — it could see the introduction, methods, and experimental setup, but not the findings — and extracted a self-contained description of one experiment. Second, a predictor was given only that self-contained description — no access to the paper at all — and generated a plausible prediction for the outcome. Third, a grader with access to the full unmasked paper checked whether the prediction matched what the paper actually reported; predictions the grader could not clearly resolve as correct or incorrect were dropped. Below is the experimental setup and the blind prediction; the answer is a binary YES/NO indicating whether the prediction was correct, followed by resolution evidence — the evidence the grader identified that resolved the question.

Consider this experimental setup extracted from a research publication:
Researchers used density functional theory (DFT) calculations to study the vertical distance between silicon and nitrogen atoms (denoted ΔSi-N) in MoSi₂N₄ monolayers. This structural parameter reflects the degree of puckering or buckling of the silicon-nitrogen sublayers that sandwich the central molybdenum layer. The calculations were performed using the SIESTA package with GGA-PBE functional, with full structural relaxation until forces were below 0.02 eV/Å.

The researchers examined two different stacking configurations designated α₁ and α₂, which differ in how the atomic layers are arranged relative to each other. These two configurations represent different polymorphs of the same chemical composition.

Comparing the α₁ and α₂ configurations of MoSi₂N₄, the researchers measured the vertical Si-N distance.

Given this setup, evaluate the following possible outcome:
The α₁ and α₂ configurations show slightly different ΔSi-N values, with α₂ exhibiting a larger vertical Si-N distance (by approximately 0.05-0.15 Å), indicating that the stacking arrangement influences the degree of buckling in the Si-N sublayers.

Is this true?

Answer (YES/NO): NO